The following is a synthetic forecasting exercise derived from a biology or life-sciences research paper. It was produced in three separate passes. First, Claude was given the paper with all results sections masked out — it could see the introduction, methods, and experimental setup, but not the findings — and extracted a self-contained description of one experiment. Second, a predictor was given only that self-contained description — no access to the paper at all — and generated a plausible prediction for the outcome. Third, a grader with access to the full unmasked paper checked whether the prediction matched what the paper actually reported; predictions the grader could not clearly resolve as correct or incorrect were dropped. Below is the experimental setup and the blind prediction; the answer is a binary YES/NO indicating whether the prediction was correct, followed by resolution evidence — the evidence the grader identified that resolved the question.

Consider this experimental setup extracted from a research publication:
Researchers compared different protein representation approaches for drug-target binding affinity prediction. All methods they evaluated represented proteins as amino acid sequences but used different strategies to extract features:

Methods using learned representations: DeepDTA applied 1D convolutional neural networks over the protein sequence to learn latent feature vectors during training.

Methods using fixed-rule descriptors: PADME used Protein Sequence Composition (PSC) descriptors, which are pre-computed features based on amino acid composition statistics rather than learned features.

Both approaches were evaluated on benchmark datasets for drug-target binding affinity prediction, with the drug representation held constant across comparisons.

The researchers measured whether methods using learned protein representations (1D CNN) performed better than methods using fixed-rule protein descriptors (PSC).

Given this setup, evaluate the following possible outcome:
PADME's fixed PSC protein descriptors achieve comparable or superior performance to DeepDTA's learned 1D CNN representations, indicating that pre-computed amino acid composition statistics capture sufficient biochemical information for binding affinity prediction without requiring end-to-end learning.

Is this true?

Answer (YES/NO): YES